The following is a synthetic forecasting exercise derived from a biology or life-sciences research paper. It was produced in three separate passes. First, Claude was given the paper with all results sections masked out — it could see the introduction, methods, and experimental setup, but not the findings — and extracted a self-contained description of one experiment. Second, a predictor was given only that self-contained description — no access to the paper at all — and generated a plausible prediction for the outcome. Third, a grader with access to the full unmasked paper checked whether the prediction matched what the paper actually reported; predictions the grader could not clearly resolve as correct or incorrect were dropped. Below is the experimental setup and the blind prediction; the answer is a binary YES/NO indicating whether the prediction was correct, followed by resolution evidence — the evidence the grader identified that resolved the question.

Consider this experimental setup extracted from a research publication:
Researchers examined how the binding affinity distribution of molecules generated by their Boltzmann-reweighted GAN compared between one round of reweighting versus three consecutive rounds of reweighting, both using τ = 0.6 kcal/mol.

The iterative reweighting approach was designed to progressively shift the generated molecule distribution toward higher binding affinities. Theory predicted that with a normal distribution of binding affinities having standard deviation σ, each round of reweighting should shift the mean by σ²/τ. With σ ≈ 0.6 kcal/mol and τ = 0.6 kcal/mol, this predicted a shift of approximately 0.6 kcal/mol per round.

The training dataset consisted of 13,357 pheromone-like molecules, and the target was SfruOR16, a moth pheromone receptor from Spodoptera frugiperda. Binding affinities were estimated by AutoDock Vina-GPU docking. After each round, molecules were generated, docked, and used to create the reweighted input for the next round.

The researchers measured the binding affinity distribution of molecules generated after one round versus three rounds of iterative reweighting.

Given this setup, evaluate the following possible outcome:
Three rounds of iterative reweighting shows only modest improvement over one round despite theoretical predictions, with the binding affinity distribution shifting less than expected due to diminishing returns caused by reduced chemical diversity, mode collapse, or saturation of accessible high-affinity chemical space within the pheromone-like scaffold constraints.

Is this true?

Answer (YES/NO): NO